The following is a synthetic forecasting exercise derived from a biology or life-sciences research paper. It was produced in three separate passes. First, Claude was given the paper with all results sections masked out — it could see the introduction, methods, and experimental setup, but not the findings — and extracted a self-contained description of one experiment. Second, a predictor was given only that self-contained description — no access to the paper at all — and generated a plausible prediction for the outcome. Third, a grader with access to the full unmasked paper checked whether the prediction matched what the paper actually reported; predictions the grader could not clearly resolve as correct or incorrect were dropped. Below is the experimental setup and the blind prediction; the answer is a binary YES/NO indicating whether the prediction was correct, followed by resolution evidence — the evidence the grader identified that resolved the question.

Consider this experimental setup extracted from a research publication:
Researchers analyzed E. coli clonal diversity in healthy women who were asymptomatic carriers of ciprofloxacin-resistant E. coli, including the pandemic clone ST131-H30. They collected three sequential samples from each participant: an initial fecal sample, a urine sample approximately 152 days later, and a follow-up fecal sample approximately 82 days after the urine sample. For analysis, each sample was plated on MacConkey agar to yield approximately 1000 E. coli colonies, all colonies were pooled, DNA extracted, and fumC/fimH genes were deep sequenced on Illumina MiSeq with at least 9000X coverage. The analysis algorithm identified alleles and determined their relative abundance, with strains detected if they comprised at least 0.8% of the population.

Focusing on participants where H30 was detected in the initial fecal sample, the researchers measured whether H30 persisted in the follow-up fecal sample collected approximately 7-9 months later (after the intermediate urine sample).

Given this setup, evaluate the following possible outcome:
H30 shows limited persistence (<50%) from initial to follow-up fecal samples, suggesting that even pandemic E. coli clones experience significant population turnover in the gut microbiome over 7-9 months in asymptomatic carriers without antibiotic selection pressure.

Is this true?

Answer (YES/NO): NO